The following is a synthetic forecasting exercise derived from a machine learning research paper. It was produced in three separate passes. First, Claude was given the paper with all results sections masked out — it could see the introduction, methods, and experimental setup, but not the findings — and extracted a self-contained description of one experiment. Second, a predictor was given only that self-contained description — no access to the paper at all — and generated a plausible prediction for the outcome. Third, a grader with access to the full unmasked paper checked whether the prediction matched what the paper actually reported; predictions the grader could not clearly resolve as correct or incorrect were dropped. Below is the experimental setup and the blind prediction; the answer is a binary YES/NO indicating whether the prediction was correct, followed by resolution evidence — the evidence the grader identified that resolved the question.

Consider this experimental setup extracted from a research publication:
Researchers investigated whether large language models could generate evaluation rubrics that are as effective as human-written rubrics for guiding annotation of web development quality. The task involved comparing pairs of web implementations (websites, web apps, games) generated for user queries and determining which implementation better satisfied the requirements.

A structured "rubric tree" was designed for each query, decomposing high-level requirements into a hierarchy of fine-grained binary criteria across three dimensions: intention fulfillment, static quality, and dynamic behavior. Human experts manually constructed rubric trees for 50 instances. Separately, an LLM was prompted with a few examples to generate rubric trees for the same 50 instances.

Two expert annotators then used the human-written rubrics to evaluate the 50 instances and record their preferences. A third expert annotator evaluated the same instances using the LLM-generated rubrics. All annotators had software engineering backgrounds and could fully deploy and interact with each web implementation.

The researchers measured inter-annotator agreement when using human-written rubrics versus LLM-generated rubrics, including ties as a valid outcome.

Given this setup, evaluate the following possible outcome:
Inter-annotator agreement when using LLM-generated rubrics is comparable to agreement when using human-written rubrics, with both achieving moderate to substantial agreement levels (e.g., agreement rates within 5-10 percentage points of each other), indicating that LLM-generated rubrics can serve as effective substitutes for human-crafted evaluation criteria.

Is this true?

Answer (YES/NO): YES